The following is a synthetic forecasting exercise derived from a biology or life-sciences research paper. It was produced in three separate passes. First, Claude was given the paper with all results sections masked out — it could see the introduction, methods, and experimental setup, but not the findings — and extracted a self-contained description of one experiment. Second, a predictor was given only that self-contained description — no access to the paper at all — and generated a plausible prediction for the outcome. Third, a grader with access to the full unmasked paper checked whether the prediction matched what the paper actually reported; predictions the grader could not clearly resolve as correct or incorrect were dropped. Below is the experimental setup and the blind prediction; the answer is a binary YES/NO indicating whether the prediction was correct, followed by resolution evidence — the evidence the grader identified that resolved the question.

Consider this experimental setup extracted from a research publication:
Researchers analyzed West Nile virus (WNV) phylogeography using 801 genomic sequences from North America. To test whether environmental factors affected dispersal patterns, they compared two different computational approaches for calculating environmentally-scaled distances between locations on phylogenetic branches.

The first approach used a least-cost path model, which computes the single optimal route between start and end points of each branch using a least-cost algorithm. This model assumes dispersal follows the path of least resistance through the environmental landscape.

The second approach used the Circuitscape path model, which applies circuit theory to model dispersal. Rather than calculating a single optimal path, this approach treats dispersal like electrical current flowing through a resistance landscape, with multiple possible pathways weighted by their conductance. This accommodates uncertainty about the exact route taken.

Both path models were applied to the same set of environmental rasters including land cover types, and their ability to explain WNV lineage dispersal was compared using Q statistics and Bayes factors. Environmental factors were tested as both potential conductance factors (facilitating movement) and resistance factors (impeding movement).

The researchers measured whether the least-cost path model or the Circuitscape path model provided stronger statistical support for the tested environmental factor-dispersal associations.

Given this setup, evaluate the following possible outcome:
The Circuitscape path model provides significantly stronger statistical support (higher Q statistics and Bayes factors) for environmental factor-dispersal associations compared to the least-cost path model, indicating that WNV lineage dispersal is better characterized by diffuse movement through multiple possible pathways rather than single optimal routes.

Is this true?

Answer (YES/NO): YES